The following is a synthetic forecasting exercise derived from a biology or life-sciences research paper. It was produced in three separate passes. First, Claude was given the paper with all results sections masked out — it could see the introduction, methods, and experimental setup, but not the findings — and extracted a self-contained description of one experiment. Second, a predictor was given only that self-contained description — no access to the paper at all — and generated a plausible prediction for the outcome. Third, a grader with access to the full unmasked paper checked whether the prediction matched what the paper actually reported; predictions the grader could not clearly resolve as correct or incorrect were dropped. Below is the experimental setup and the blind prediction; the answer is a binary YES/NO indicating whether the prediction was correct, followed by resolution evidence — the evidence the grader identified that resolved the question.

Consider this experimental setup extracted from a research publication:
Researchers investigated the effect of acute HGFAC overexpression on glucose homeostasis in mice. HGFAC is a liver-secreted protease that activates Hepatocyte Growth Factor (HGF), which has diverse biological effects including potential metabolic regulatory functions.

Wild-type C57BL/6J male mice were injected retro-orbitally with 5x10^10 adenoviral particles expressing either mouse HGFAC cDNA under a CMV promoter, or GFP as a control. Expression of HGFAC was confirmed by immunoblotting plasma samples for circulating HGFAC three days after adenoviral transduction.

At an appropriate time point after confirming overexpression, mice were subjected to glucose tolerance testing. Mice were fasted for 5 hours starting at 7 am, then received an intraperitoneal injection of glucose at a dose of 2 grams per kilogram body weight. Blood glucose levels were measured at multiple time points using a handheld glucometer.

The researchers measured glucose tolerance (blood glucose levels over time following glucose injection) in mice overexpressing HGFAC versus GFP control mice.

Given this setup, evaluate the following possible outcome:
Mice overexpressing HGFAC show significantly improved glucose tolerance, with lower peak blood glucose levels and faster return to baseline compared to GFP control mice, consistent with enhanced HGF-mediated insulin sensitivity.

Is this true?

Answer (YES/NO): YES